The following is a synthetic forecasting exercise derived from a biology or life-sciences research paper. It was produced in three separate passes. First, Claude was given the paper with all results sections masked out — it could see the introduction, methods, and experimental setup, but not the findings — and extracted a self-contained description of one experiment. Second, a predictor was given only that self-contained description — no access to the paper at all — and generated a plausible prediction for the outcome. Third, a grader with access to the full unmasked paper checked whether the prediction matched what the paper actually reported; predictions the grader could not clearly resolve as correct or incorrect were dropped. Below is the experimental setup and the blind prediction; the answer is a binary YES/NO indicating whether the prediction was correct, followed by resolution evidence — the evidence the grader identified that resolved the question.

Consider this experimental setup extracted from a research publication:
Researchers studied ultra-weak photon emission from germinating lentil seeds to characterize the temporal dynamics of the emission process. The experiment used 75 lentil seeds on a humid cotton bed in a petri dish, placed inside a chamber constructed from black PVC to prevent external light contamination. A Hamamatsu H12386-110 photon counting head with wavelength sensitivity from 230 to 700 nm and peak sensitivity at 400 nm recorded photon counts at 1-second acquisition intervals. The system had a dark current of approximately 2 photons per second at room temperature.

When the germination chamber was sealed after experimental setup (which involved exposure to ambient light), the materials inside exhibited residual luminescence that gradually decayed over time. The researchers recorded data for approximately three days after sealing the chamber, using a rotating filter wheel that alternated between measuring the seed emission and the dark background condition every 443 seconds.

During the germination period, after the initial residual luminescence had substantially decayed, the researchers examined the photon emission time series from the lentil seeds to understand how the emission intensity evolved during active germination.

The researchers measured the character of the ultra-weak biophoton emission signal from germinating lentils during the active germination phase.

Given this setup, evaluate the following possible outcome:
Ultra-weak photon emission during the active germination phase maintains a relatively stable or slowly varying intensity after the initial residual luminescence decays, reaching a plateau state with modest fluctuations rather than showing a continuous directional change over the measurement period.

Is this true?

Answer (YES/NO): NO